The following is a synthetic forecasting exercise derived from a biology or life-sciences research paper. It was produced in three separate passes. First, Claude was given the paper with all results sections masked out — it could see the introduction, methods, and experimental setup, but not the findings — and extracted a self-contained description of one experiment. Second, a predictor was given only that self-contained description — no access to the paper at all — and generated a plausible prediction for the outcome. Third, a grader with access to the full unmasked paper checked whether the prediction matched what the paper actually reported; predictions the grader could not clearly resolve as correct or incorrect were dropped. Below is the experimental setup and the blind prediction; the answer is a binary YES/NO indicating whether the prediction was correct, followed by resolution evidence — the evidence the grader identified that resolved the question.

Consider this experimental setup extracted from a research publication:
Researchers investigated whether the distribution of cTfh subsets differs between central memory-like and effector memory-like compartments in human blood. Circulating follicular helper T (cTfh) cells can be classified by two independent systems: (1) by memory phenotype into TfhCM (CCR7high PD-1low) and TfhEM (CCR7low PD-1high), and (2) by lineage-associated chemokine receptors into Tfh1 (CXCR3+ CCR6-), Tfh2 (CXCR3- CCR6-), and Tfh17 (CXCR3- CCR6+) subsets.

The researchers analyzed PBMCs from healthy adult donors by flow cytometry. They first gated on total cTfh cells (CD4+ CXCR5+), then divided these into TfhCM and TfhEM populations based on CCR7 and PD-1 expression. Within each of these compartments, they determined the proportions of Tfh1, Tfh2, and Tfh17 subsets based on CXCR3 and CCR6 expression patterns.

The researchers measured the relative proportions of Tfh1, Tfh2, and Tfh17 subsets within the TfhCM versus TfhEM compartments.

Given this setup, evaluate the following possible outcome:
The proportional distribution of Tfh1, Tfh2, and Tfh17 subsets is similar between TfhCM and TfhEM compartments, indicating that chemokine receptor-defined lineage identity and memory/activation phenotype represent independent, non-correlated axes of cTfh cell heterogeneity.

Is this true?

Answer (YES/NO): NO